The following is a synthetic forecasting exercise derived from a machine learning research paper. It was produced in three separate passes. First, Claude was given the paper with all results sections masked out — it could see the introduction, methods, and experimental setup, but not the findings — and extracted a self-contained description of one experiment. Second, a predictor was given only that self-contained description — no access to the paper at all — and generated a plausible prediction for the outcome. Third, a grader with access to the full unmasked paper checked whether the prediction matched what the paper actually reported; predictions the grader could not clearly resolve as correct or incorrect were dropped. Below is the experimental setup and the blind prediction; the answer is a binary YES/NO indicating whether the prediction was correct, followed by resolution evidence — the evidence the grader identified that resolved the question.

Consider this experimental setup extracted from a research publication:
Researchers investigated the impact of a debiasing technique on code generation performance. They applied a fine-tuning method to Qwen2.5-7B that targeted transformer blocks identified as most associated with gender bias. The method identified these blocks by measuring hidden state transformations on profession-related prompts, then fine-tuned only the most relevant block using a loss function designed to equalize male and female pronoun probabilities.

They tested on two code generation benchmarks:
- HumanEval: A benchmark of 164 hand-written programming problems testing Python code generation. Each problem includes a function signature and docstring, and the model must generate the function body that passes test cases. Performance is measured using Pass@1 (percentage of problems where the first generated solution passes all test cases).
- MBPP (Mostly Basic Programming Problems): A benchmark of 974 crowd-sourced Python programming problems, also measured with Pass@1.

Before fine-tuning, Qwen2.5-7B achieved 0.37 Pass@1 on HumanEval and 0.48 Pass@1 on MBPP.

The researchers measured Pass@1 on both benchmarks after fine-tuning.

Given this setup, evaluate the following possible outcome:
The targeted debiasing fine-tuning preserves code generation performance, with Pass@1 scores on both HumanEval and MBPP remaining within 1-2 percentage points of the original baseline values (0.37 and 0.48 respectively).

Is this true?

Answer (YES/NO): YES